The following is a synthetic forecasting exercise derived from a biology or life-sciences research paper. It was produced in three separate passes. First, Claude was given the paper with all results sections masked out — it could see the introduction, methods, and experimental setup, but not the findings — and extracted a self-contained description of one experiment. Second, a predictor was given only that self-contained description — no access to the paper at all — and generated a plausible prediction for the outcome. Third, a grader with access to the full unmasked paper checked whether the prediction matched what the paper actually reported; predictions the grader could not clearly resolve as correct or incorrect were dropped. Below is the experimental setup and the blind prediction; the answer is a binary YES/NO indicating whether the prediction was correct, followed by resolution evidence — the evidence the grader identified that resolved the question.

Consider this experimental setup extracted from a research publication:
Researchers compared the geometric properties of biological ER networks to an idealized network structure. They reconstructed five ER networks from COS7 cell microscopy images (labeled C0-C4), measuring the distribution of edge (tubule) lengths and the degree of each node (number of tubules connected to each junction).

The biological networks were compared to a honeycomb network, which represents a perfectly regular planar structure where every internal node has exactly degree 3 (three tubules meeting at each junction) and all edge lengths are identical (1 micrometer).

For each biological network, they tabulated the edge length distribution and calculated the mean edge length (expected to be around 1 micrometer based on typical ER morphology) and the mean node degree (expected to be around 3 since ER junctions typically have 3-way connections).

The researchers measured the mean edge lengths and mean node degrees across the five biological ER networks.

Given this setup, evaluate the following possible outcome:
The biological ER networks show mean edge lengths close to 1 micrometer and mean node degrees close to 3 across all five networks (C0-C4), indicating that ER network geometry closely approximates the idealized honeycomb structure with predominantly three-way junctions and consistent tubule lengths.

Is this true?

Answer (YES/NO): YES